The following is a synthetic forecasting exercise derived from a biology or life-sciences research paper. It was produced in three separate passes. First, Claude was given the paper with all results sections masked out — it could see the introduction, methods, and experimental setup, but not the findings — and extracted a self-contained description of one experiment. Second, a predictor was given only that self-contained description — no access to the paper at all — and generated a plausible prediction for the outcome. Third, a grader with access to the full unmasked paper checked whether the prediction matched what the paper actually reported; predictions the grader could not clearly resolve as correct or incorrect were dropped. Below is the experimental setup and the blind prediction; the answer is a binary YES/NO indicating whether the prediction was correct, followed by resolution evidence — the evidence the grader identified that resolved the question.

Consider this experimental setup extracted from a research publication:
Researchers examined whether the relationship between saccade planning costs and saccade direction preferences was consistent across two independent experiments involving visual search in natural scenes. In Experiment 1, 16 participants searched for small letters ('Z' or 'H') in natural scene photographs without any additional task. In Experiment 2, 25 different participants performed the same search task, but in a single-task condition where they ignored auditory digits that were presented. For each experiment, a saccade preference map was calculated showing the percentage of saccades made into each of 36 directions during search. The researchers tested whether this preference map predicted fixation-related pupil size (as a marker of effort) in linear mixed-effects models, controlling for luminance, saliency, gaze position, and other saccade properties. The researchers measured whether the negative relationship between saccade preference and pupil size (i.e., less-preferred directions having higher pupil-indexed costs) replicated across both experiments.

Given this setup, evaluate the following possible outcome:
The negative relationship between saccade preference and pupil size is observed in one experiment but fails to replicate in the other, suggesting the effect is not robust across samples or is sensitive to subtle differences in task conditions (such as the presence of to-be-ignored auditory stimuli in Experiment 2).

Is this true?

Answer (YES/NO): NO